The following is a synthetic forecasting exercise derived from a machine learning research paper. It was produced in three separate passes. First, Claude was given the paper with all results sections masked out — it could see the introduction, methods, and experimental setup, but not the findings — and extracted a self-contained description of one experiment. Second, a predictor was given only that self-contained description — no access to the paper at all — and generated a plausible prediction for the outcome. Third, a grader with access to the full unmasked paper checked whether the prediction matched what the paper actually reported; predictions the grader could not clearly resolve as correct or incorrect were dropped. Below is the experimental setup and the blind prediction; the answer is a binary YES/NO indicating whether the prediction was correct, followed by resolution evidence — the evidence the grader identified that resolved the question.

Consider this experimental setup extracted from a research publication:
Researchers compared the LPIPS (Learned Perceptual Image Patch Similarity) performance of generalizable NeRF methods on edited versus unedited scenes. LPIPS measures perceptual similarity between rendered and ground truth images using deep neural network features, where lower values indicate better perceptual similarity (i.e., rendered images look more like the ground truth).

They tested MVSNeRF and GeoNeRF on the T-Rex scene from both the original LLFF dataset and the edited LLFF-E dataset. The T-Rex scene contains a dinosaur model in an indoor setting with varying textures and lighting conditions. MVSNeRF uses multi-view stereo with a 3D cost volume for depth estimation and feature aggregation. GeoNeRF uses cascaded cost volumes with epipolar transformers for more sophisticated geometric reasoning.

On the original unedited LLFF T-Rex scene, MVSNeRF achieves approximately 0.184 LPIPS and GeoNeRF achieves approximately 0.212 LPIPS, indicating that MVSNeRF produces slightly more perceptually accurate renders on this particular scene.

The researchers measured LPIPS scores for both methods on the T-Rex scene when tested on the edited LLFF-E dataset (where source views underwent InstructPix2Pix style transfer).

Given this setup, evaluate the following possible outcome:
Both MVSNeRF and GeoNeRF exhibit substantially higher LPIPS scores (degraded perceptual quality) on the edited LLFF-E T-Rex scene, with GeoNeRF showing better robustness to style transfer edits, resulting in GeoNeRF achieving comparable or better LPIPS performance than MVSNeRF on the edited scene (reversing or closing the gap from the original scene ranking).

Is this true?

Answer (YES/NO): NO